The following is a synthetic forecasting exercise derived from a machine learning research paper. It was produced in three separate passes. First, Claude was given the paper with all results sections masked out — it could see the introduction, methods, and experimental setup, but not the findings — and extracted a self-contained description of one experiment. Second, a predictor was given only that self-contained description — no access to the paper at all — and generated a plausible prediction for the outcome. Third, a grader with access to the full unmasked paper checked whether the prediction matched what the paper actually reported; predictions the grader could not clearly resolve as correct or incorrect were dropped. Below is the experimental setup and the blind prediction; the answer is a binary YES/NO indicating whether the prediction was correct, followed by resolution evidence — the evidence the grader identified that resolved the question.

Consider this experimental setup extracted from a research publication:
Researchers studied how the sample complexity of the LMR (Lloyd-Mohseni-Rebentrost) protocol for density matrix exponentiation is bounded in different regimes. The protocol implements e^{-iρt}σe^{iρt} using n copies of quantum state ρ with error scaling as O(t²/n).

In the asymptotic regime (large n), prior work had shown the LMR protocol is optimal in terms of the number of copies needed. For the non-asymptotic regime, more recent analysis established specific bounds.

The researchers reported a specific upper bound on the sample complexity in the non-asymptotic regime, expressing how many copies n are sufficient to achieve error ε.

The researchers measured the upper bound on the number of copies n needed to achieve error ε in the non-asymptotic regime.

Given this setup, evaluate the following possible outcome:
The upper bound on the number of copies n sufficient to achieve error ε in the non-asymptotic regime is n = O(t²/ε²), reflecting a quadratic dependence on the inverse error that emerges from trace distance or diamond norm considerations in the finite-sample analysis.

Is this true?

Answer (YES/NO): NO